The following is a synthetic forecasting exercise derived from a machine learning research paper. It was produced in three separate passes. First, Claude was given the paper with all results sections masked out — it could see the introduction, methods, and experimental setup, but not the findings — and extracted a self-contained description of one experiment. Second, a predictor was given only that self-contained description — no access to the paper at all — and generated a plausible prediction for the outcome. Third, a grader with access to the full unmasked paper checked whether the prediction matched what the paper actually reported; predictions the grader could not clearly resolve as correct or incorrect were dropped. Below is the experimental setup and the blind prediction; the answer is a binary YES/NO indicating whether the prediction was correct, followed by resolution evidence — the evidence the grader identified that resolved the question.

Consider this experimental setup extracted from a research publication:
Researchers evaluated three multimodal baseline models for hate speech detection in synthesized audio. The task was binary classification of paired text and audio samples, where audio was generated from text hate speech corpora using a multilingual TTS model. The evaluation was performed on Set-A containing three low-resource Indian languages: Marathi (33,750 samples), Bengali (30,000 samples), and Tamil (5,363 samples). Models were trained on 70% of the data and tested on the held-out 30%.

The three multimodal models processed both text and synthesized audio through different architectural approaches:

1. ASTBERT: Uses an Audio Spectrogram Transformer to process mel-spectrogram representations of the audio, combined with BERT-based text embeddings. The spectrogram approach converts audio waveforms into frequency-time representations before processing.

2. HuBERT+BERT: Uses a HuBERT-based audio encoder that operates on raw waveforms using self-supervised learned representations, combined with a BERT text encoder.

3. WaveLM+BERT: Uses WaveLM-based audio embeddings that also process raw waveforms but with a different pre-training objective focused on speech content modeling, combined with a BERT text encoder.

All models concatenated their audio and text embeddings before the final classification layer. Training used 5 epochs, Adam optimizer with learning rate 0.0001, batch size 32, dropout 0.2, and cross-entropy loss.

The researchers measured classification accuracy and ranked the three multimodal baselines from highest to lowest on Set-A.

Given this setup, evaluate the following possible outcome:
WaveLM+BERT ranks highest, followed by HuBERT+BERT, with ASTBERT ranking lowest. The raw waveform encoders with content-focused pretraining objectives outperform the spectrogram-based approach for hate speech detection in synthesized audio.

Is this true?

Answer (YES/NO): NO